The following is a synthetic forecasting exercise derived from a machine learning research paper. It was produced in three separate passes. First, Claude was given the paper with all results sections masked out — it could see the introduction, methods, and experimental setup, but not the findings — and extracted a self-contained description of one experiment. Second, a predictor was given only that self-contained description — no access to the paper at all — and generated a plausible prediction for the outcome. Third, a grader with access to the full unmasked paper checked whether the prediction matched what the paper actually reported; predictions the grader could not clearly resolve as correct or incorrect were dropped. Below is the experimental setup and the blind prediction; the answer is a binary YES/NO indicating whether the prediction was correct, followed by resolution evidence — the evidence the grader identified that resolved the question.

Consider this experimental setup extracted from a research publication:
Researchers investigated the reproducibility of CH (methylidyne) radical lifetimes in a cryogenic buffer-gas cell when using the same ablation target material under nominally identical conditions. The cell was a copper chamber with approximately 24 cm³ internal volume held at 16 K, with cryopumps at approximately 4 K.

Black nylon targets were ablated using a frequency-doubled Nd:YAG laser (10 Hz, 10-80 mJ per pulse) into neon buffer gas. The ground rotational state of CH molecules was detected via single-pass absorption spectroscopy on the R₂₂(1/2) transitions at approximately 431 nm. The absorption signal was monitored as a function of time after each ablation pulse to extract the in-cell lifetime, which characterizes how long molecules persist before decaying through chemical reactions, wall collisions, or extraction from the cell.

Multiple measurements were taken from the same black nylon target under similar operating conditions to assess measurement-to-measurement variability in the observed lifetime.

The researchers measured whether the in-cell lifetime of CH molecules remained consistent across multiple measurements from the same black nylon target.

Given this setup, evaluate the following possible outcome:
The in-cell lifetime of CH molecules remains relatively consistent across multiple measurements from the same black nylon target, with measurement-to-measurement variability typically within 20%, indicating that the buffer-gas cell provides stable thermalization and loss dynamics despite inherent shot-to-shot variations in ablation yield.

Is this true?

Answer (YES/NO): NO